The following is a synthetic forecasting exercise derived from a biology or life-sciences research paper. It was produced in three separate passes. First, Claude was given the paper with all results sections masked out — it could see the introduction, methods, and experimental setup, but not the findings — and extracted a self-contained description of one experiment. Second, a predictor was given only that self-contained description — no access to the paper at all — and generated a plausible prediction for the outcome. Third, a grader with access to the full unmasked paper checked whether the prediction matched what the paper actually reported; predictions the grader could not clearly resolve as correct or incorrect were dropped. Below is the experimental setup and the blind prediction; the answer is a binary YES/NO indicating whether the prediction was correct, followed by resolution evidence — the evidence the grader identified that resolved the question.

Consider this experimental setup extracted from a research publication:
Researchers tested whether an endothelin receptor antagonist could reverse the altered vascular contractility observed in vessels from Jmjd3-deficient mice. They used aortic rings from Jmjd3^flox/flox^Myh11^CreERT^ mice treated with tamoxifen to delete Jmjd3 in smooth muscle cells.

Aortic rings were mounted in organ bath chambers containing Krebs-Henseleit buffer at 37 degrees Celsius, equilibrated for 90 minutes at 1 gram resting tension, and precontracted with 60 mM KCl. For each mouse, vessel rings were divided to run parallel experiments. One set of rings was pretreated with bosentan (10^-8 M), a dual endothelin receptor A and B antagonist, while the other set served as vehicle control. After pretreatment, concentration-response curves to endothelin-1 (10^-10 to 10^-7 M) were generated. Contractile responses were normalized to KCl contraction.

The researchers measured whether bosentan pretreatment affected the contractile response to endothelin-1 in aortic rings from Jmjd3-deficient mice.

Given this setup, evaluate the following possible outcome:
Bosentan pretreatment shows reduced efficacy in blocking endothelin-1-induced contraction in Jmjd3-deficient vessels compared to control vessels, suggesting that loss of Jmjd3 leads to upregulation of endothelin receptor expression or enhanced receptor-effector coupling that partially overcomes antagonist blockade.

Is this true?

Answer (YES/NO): NO